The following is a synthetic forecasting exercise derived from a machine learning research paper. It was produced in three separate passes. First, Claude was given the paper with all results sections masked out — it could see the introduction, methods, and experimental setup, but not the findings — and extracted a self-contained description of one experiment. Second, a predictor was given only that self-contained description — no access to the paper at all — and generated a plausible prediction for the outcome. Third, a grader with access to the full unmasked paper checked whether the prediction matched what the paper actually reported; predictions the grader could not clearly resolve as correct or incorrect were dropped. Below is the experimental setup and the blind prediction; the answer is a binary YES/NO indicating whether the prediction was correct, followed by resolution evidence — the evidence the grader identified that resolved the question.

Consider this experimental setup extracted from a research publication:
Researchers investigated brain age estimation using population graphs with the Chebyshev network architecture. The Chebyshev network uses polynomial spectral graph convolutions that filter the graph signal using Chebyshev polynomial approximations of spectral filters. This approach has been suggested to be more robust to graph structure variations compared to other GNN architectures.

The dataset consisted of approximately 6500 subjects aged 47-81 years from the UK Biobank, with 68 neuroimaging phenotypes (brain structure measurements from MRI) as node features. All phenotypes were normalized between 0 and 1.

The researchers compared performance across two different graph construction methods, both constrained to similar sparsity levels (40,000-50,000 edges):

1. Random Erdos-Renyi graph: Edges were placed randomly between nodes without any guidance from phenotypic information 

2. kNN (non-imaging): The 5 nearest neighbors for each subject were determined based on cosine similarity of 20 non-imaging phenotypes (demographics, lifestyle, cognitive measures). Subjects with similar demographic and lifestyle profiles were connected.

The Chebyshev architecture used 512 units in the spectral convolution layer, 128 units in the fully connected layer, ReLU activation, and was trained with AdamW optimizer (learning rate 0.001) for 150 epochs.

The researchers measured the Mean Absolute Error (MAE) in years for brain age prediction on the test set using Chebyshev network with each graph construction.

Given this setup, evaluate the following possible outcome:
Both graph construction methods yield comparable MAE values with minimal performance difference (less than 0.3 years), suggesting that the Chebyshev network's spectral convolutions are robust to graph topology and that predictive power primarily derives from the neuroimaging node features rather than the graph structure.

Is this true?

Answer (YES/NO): YES